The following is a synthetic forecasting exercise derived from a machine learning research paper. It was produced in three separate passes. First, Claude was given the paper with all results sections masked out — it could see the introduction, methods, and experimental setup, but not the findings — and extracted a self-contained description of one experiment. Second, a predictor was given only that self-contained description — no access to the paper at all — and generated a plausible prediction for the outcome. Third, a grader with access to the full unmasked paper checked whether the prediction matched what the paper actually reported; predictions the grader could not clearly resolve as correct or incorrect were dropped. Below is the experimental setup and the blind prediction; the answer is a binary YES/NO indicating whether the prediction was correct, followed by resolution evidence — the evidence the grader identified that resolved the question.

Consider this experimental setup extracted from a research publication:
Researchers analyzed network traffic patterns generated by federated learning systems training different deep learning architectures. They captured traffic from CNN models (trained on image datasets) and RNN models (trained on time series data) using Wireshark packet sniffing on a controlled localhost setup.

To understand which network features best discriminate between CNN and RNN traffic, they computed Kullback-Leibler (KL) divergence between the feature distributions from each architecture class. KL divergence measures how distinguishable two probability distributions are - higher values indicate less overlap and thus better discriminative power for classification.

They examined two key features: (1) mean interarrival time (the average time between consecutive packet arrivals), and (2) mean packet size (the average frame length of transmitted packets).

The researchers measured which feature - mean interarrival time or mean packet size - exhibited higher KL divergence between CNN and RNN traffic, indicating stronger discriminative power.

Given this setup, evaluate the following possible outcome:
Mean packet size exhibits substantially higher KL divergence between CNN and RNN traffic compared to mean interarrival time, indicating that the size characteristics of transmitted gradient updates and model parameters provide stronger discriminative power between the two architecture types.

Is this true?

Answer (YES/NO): NO